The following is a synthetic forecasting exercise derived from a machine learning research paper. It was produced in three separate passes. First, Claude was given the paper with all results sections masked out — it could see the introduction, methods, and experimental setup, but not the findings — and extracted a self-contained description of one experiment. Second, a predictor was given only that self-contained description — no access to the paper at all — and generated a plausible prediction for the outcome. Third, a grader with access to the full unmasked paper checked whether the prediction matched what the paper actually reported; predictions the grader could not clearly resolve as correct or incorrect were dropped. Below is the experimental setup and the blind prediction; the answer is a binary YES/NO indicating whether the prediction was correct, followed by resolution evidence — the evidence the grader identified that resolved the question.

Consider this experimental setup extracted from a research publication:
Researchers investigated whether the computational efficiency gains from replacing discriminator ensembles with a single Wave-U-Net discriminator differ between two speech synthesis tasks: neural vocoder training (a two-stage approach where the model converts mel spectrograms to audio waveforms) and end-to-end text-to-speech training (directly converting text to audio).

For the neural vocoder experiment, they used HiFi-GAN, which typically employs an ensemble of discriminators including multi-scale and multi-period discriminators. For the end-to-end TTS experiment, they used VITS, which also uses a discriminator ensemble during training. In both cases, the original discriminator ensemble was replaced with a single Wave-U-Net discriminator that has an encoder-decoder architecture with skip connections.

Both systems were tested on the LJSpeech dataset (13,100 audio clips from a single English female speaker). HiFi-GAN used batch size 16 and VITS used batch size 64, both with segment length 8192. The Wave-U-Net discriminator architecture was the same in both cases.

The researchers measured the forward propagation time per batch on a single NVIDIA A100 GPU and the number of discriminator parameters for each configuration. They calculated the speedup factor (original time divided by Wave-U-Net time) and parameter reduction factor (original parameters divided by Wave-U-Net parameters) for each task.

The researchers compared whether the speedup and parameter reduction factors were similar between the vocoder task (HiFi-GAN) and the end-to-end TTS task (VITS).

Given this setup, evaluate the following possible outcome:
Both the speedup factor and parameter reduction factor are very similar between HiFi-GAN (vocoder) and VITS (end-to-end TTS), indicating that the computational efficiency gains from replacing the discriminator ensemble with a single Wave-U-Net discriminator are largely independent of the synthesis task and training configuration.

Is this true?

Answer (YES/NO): NO